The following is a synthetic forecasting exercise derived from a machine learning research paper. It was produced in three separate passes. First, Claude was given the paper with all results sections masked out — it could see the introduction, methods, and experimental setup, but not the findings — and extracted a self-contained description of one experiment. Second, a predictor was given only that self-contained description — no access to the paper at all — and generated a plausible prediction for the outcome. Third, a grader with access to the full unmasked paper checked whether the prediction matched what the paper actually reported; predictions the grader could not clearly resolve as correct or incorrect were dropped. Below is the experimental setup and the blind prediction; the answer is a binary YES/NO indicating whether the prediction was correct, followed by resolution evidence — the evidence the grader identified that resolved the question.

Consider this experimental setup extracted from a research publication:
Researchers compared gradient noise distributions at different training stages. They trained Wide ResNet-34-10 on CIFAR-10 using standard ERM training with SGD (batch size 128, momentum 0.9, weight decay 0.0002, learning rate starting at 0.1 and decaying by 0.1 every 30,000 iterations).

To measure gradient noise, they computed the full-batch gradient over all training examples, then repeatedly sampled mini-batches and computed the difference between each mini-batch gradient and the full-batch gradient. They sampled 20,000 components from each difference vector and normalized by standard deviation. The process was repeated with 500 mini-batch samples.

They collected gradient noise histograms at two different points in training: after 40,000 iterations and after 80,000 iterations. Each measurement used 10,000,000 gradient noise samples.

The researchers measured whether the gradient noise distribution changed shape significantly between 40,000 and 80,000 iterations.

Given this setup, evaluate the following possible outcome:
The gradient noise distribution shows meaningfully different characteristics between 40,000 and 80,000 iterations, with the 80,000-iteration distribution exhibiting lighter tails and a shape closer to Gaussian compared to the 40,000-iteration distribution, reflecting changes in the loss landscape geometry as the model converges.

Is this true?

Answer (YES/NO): NO